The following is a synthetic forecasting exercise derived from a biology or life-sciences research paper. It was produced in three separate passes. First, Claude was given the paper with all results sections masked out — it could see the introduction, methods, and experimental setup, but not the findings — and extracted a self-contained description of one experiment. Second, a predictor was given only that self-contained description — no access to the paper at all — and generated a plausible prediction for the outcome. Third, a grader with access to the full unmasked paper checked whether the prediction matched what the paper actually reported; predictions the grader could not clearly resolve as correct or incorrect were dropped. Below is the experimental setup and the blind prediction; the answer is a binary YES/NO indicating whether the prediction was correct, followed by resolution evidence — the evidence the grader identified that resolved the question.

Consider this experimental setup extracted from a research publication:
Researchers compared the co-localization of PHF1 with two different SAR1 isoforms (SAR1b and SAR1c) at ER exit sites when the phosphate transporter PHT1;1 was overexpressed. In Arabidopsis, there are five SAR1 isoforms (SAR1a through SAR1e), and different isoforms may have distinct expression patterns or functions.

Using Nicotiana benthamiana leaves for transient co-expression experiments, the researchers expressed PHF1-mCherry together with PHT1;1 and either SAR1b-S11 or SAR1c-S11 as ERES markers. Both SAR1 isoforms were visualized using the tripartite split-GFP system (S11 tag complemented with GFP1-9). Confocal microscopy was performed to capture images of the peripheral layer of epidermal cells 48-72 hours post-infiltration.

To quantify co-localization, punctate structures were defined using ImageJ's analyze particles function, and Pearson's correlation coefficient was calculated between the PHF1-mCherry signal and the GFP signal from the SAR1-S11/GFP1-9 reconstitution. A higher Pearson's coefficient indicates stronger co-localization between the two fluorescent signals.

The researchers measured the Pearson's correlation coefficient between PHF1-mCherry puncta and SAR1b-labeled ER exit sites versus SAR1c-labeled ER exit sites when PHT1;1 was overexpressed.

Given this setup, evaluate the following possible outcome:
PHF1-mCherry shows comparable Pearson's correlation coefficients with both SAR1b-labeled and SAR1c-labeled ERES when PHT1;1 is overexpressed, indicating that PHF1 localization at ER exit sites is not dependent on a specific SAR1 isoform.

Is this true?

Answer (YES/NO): YES